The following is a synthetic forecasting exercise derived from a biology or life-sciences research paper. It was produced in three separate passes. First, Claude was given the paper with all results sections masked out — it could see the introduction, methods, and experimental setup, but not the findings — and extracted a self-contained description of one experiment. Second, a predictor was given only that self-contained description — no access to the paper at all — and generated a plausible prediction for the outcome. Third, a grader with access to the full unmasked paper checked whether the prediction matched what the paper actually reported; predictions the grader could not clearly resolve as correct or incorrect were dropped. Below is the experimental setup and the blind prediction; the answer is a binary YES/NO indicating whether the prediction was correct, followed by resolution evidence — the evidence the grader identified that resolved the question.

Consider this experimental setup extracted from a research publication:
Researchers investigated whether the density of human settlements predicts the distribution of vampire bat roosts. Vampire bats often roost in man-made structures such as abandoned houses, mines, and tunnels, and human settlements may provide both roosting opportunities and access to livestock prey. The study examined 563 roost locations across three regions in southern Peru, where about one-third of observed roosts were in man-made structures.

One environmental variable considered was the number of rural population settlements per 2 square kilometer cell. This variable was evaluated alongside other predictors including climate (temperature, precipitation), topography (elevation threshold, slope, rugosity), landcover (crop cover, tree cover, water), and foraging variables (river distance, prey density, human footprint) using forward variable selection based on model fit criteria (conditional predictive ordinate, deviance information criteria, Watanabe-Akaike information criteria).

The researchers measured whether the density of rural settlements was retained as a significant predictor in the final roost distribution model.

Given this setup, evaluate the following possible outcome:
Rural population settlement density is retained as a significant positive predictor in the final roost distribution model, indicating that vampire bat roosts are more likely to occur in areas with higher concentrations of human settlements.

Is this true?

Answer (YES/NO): YES